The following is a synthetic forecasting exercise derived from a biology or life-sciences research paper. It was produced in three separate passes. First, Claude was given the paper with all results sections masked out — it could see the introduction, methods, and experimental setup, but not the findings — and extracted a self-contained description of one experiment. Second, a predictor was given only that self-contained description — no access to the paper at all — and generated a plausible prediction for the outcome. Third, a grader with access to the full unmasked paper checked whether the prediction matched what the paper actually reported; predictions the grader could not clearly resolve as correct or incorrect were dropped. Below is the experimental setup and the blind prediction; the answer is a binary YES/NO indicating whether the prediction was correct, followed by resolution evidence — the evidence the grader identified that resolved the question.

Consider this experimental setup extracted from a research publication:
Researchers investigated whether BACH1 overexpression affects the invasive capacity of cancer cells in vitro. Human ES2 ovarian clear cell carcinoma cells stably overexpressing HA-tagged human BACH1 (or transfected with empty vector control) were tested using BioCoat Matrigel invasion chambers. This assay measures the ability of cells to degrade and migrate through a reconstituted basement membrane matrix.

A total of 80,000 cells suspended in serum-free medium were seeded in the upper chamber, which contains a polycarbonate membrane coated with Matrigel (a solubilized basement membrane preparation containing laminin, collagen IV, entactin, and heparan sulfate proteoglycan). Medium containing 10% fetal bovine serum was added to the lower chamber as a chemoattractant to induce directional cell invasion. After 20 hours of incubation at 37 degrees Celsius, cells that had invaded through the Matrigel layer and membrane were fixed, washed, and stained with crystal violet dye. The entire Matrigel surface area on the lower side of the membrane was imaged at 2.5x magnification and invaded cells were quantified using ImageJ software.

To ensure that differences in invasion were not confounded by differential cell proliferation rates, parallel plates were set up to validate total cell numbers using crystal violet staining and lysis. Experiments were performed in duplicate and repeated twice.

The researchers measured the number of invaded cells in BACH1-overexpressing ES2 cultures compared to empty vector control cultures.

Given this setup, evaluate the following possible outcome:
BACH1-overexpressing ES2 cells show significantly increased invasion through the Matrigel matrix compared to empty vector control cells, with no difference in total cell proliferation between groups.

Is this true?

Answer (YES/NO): YES